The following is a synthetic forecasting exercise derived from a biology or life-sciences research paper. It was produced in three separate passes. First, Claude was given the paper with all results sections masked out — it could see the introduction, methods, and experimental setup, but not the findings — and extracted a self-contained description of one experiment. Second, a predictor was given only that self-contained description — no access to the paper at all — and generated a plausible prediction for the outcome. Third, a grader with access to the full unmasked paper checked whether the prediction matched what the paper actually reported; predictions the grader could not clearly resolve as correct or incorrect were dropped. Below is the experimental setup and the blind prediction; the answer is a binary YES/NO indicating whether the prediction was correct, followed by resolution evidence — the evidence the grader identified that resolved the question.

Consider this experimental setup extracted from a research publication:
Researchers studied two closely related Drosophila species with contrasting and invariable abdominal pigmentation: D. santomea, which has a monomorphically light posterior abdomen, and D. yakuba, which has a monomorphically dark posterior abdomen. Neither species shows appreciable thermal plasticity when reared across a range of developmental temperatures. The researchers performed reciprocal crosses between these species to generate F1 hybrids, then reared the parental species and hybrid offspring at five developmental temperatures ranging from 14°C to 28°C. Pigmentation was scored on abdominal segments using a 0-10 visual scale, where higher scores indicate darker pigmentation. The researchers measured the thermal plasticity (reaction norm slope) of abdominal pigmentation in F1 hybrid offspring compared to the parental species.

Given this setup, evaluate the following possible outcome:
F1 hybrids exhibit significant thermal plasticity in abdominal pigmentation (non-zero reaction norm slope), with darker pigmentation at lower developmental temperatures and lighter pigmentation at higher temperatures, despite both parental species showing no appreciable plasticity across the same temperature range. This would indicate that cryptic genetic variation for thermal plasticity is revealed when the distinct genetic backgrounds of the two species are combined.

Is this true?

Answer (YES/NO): NO